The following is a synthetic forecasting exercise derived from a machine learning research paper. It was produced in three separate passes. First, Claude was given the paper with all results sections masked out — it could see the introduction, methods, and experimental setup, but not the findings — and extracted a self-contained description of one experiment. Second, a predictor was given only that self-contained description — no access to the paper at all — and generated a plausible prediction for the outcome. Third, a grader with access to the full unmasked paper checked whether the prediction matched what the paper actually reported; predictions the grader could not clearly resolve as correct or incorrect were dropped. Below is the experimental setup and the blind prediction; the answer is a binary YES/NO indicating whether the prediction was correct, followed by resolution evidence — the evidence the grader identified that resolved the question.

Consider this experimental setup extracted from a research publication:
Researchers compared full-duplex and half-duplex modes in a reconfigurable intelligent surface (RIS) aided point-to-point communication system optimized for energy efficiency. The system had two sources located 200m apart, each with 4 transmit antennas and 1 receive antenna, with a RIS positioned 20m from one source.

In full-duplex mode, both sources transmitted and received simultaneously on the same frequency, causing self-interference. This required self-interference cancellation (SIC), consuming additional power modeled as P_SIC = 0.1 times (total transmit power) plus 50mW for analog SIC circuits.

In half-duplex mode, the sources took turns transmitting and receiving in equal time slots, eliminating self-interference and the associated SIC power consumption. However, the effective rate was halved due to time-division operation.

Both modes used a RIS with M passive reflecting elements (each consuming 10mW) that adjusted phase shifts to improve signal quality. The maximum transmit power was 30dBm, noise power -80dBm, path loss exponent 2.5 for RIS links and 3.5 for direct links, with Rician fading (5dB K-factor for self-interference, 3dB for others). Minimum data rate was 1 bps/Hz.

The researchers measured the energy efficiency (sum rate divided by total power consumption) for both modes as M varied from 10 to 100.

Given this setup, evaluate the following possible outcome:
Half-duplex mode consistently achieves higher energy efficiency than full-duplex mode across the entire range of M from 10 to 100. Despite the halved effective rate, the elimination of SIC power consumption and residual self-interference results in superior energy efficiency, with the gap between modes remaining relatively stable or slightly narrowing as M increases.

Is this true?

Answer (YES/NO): NO